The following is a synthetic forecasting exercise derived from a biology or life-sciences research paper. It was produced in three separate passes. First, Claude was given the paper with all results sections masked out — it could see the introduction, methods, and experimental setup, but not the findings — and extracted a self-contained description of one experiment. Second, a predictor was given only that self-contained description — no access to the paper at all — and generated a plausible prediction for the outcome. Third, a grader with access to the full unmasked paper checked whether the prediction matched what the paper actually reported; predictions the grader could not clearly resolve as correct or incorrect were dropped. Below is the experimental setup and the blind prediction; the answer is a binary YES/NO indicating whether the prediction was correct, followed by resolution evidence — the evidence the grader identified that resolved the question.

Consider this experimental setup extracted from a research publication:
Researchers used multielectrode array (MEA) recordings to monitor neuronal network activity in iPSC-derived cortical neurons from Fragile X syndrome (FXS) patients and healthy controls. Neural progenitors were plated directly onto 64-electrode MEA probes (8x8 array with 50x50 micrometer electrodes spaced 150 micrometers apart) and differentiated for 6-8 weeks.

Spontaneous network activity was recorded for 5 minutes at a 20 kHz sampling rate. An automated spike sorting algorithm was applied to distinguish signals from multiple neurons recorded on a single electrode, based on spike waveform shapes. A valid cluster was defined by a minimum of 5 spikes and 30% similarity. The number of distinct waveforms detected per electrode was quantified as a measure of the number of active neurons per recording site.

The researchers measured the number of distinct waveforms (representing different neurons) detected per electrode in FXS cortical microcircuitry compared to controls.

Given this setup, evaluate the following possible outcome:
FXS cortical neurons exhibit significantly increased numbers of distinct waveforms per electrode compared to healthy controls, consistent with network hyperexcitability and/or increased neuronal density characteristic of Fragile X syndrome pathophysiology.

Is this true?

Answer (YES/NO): YES